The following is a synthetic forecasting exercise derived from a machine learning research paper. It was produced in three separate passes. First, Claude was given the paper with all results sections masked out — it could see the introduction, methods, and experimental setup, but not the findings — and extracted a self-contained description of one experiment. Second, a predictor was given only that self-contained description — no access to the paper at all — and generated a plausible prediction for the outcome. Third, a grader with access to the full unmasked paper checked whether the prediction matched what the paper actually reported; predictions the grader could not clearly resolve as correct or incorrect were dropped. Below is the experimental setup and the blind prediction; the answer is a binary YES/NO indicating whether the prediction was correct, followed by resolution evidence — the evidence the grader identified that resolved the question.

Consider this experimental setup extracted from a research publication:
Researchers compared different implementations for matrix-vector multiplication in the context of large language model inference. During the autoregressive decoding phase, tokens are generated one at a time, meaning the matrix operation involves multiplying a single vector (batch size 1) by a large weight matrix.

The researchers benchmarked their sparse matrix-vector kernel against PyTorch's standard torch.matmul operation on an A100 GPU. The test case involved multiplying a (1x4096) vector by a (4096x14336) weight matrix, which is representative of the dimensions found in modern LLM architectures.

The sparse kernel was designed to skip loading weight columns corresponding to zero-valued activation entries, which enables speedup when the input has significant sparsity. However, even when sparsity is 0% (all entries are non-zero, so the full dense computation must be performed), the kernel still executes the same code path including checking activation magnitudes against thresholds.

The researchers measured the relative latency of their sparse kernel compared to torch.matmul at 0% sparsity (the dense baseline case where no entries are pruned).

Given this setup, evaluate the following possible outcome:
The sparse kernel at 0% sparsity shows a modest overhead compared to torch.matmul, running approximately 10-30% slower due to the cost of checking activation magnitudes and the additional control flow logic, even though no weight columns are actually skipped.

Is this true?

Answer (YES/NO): NO